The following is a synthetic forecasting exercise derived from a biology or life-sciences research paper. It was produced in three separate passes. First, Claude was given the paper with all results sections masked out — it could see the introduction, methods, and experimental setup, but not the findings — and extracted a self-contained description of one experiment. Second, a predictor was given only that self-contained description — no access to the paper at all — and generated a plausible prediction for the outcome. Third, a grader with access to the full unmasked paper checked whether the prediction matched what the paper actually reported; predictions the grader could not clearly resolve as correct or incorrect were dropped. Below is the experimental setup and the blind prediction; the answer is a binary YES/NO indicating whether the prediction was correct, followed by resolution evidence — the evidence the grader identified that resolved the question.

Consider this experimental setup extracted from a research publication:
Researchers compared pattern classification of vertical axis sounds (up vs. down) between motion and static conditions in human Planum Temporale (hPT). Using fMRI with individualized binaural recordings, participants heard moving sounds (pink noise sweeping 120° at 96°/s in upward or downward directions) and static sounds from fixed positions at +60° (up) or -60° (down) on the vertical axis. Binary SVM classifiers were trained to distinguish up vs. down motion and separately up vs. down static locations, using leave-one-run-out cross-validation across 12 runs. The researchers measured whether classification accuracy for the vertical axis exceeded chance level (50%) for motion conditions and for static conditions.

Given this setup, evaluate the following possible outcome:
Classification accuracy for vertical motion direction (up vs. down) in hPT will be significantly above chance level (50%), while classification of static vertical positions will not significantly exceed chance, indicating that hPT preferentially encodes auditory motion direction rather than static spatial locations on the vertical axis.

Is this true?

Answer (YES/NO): NO